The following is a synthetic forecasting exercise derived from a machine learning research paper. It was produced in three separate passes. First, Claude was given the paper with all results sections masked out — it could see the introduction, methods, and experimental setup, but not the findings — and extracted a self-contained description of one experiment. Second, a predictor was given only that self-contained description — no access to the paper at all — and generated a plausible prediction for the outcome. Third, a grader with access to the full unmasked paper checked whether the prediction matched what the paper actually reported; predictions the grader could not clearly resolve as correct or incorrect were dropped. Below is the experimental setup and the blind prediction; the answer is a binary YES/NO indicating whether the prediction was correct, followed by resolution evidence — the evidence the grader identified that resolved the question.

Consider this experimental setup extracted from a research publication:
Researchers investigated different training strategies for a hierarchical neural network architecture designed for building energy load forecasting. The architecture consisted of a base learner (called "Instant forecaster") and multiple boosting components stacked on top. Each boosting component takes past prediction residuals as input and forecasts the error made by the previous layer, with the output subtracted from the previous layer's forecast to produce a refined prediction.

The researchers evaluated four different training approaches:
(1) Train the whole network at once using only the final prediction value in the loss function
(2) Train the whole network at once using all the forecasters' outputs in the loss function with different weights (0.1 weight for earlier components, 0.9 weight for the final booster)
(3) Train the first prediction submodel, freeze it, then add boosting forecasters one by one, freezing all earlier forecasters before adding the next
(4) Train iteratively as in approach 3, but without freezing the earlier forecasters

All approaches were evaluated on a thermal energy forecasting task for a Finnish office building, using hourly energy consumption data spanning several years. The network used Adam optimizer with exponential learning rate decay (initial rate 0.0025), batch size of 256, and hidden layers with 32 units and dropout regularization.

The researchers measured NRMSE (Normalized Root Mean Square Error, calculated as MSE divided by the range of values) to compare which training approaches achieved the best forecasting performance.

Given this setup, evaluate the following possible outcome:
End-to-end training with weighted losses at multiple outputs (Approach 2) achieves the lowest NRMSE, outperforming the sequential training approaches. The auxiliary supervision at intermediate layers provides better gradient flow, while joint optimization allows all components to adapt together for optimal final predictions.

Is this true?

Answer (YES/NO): NO